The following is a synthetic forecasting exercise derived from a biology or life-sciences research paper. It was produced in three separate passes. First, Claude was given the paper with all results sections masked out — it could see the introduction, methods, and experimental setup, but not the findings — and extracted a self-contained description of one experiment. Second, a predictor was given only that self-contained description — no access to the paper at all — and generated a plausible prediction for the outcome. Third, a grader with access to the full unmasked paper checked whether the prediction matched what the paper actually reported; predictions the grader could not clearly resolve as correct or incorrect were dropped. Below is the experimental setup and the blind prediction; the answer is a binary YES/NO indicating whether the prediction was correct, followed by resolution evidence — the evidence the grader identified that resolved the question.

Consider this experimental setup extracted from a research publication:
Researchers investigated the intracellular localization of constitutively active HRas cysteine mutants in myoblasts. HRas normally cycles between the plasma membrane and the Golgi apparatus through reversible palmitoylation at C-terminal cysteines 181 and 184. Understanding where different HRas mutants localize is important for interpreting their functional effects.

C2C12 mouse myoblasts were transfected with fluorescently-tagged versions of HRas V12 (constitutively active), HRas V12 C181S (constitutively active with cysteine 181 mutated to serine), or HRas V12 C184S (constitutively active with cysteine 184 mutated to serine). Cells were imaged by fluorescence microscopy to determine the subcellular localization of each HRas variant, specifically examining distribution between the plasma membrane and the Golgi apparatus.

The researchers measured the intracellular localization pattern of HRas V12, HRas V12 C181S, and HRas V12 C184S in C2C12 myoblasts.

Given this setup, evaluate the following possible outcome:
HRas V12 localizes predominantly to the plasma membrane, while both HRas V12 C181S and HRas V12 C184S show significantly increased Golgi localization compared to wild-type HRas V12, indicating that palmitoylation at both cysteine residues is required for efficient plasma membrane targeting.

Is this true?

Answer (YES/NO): NO